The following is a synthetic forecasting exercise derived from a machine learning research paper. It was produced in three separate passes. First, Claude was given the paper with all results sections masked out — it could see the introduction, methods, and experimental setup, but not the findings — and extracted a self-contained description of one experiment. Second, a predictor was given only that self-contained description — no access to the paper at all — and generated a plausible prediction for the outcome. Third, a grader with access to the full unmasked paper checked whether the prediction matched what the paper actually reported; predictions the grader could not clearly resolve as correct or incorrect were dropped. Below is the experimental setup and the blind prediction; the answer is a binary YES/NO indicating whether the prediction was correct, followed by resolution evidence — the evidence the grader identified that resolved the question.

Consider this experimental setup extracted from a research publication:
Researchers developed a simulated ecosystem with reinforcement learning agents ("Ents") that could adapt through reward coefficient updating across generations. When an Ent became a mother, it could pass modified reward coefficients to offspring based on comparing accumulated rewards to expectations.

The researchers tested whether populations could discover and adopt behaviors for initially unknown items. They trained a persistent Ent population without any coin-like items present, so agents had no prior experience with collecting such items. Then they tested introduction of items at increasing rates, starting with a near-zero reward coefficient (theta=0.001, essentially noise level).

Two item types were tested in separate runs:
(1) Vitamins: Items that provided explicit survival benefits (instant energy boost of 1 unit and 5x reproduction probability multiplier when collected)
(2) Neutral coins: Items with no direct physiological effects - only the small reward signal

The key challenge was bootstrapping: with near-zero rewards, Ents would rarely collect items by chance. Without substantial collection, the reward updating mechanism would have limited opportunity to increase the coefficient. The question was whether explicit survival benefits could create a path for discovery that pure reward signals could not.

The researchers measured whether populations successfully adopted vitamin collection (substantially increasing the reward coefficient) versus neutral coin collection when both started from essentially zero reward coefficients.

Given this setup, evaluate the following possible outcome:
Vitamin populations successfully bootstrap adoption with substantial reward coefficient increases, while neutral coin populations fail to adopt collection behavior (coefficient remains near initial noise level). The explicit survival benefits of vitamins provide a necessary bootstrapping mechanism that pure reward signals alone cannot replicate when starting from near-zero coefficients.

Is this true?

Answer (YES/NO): YES